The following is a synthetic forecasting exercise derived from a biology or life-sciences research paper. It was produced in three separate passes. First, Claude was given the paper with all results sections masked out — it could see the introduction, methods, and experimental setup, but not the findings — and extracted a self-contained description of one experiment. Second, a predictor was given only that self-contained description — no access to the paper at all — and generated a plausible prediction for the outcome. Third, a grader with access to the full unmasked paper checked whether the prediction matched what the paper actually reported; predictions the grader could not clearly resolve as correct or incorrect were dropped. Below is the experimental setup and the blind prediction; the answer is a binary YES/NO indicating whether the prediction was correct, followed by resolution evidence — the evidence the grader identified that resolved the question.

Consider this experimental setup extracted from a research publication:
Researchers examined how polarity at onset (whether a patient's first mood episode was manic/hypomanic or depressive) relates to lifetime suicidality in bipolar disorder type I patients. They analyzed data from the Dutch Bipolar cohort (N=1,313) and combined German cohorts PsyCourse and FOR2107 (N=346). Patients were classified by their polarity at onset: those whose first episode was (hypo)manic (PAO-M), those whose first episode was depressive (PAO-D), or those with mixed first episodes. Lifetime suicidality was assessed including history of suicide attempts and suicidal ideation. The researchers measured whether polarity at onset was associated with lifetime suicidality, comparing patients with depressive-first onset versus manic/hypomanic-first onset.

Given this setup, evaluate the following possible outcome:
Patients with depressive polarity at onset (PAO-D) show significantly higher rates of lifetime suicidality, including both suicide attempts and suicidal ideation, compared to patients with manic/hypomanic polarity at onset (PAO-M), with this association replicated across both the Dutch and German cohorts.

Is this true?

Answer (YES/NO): NO